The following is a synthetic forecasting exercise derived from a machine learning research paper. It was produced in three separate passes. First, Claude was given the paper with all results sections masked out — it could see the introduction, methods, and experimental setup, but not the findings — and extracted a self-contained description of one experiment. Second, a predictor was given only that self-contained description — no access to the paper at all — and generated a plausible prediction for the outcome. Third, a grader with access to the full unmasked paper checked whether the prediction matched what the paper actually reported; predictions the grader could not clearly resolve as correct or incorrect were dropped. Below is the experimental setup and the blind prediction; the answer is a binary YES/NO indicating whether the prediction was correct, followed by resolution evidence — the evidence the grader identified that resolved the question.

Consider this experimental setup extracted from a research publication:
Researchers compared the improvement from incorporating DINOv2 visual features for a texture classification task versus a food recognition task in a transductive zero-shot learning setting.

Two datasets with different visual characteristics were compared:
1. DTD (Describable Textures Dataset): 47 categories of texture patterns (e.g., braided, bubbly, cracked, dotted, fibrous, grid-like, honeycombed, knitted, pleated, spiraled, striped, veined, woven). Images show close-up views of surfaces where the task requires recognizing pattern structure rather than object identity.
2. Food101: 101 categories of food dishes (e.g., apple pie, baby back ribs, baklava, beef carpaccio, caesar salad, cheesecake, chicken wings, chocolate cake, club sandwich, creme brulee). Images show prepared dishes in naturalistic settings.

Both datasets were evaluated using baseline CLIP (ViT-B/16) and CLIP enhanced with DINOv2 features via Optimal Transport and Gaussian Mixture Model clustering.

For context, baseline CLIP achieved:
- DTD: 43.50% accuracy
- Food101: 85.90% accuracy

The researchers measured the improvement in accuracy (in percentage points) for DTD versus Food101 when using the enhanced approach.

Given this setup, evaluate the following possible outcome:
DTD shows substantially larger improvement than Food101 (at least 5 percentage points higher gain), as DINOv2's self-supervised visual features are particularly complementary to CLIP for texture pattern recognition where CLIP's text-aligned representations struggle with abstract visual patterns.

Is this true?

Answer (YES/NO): YES